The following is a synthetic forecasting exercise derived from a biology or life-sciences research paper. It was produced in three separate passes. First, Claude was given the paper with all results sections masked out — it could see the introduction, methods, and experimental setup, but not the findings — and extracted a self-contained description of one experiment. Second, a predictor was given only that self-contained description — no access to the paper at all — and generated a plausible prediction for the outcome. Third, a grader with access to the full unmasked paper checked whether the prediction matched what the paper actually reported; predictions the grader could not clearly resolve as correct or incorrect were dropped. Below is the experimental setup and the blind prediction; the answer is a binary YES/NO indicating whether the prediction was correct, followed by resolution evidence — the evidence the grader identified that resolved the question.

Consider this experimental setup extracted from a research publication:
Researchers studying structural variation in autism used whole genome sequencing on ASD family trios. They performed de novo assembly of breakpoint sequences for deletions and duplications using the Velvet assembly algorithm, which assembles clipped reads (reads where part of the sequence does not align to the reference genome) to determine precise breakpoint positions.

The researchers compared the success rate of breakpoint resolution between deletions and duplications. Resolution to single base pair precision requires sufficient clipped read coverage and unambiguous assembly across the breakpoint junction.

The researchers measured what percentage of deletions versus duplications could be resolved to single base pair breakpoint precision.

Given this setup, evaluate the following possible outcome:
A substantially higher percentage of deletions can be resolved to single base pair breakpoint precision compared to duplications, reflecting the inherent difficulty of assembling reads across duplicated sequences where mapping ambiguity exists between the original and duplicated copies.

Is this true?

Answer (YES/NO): YES